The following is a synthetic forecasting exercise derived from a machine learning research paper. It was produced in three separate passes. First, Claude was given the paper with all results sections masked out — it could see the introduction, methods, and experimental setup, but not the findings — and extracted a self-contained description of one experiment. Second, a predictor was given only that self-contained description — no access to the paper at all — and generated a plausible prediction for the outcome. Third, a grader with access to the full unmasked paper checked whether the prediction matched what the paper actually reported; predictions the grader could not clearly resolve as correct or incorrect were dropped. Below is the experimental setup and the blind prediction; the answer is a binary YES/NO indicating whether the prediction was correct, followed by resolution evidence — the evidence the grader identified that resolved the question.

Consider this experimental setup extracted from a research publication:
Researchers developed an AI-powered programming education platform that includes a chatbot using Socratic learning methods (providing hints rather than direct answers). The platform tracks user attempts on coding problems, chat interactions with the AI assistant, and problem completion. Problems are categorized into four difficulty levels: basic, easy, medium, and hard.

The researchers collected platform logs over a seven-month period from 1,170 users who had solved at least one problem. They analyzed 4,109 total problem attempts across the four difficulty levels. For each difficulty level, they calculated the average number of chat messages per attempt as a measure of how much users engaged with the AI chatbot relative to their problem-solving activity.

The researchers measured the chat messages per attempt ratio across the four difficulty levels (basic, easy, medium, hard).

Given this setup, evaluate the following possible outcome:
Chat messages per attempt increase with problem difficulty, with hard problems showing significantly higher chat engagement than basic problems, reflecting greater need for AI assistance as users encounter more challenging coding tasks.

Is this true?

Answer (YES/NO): NO